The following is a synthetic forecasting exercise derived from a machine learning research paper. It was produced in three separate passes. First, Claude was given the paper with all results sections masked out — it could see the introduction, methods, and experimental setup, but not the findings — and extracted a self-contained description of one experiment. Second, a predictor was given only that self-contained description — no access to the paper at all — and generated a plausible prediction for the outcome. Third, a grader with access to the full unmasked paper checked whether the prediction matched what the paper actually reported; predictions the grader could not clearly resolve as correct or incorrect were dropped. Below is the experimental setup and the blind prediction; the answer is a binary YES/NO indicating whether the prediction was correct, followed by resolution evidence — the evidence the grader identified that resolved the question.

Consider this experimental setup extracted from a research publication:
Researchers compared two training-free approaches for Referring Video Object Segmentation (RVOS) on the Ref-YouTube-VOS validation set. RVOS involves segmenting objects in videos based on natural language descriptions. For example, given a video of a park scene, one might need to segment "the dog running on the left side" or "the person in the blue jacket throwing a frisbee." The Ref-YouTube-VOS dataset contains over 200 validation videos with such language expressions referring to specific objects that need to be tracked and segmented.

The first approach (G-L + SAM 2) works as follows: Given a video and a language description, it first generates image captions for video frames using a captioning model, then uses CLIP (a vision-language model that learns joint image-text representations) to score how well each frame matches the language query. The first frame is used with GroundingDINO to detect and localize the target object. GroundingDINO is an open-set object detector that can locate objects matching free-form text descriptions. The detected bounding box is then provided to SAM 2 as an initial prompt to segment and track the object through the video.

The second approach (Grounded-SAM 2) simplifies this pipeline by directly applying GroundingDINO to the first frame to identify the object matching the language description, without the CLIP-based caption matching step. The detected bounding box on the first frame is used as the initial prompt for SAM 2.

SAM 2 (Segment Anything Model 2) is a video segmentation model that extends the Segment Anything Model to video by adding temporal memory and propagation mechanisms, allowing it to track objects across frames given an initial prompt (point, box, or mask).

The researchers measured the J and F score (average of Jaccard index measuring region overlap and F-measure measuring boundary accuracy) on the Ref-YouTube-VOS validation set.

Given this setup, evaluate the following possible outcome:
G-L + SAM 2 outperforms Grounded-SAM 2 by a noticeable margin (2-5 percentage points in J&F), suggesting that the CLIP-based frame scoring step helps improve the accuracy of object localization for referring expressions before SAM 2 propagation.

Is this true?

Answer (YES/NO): NO